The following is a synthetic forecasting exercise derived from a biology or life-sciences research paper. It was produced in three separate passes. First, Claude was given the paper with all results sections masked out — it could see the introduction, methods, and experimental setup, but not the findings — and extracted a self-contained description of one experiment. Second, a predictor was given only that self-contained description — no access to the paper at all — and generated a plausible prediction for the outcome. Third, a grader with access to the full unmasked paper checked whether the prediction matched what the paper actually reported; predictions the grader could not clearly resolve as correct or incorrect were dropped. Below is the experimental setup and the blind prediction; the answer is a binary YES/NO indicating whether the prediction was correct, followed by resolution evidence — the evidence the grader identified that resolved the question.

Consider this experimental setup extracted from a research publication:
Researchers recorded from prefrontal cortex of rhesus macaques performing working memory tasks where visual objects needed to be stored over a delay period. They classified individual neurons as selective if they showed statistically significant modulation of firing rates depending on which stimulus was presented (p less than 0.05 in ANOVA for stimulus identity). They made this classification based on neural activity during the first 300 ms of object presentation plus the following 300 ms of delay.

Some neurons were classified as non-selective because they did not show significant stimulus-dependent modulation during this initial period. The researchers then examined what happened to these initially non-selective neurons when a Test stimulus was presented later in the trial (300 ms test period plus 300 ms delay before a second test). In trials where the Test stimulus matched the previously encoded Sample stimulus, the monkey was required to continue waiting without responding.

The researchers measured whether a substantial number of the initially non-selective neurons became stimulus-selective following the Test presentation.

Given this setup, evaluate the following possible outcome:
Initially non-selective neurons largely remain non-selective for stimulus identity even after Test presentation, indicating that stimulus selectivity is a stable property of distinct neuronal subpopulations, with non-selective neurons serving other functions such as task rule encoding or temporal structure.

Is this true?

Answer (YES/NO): NO